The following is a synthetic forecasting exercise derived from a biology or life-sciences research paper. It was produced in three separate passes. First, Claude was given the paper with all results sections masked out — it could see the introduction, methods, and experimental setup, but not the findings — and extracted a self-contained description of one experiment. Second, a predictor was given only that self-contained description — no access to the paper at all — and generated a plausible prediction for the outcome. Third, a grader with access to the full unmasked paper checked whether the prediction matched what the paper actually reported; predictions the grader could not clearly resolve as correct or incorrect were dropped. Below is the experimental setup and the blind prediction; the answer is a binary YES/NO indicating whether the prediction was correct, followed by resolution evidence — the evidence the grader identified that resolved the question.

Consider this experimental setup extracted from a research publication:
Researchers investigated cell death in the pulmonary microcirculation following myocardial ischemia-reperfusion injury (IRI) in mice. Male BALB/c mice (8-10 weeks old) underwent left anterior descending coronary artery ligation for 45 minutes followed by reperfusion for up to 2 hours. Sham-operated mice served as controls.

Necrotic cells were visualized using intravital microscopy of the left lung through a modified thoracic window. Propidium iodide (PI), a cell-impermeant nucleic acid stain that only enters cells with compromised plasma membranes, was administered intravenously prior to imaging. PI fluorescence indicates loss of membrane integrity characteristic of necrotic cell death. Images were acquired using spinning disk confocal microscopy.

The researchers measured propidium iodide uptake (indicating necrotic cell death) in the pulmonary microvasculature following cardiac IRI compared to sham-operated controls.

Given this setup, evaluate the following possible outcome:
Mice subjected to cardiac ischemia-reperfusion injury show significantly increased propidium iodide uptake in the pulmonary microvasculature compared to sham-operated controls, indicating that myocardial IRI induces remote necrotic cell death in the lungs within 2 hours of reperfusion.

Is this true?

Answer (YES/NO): YES